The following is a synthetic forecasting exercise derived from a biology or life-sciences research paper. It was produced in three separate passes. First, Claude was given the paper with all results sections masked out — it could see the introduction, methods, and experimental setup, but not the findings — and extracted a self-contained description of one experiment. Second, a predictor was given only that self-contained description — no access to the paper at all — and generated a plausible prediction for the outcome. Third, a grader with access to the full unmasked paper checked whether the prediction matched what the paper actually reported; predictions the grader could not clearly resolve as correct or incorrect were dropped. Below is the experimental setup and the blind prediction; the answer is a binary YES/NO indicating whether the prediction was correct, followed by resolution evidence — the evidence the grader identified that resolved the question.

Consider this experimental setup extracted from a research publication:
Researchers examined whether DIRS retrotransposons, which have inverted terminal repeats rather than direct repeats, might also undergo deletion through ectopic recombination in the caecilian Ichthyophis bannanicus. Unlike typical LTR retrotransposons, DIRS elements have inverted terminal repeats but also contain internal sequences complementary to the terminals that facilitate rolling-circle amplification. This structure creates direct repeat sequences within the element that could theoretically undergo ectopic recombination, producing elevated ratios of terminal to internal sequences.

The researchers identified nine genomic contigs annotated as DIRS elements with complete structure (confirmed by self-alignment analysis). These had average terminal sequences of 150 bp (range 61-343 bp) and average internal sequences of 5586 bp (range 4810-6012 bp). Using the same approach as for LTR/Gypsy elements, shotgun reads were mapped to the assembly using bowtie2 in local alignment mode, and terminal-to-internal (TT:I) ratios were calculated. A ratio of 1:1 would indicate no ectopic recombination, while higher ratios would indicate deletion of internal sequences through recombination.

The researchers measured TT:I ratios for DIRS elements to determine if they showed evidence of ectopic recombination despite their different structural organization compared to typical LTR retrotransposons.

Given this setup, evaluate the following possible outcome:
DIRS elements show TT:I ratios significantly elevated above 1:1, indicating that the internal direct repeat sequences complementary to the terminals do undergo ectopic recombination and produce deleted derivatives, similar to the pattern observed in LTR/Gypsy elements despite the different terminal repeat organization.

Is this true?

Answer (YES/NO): NO